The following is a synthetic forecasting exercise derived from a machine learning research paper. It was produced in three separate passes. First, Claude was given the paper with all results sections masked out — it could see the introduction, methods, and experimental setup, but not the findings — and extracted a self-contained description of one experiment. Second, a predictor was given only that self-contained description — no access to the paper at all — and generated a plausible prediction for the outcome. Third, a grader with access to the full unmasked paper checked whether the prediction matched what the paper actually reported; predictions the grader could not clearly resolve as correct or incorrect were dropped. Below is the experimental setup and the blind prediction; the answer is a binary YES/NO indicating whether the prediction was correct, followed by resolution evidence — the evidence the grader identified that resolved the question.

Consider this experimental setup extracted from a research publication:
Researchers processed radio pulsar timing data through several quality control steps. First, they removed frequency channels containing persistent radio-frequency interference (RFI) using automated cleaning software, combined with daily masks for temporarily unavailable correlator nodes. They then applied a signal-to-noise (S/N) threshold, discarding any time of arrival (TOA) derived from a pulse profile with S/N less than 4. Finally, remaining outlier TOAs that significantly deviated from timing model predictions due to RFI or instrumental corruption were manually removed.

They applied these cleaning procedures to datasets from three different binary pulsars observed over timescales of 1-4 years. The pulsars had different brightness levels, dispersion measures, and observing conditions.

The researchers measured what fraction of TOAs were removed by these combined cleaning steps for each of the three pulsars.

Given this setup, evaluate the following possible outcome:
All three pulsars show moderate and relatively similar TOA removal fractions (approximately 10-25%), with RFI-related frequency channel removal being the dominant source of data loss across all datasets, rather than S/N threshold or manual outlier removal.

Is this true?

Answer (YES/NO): NO